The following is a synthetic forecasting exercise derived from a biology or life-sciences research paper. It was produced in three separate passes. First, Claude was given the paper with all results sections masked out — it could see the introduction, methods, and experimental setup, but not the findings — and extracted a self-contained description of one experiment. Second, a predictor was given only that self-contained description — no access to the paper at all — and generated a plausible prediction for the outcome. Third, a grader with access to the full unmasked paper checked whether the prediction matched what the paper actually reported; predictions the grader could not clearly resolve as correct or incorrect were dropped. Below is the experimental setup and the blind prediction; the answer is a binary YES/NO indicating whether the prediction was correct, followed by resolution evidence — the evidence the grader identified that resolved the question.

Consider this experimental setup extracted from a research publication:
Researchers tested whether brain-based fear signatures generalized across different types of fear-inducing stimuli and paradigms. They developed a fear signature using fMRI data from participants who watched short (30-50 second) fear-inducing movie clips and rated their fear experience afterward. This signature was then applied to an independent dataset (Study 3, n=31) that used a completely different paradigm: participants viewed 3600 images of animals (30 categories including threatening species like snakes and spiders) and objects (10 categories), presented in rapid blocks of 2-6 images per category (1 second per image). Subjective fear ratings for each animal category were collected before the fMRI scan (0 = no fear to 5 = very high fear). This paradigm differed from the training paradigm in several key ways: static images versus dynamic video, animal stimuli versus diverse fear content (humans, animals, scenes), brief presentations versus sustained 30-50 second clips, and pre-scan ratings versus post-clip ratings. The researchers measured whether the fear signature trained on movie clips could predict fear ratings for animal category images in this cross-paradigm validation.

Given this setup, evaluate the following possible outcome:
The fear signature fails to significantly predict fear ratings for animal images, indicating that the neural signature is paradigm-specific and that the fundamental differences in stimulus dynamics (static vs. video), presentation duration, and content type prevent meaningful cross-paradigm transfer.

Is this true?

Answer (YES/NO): NO